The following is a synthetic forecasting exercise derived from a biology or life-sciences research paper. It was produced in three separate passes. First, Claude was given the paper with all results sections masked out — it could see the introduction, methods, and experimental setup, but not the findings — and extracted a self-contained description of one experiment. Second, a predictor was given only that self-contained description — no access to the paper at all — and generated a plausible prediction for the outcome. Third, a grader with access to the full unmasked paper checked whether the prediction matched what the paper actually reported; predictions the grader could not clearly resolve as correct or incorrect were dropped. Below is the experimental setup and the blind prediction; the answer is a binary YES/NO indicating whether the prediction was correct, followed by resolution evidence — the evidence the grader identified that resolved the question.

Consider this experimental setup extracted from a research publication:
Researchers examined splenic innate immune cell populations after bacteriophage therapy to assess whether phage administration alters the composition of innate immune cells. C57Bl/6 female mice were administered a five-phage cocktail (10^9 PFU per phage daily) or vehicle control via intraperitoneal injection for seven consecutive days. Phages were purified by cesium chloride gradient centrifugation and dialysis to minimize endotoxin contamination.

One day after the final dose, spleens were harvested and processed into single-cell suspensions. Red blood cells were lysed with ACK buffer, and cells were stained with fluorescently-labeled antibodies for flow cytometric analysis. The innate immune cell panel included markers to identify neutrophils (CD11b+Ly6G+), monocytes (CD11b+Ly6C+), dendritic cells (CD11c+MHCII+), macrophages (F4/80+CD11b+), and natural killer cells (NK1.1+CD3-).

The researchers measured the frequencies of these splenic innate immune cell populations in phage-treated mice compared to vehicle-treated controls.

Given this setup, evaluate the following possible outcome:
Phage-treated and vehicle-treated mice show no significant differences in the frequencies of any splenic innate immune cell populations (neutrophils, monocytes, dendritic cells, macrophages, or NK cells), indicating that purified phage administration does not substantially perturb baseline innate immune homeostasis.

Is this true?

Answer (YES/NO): YES